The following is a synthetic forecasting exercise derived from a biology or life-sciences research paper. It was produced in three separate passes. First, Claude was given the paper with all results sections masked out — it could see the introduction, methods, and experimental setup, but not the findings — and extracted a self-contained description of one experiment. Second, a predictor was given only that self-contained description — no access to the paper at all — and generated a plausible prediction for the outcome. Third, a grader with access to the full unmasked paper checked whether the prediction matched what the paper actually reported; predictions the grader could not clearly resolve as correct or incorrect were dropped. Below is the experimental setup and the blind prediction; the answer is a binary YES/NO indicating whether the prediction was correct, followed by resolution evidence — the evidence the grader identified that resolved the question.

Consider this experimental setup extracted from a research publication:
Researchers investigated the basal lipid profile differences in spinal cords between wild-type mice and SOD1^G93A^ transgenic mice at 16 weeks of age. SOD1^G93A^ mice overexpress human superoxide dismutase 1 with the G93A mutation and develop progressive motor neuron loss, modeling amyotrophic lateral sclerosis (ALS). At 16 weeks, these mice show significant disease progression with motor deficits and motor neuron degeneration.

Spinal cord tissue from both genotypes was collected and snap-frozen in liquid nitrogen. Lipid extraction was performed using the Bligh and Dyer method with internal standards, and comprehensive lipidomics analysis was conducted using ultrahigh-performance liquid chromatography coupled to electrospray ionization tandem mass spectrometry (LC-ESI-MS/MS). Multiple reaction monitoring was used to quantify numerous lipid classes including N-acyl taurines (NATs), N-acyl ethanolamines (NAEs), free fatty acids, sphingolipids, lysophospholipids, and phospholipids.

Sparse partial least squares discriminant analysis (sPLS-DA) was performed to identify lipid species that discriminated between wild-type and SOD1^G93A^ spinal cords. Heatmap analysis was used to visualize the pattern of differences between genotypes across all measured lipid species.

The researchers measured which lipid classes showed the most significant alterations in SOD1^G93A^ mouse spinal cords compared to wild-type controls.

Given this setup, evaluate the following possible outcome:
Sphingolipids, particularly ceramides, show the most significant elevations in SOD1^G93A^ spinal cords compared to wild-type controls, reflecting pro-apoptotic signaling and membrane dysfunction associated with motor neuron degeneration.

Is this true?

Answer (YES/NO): NO